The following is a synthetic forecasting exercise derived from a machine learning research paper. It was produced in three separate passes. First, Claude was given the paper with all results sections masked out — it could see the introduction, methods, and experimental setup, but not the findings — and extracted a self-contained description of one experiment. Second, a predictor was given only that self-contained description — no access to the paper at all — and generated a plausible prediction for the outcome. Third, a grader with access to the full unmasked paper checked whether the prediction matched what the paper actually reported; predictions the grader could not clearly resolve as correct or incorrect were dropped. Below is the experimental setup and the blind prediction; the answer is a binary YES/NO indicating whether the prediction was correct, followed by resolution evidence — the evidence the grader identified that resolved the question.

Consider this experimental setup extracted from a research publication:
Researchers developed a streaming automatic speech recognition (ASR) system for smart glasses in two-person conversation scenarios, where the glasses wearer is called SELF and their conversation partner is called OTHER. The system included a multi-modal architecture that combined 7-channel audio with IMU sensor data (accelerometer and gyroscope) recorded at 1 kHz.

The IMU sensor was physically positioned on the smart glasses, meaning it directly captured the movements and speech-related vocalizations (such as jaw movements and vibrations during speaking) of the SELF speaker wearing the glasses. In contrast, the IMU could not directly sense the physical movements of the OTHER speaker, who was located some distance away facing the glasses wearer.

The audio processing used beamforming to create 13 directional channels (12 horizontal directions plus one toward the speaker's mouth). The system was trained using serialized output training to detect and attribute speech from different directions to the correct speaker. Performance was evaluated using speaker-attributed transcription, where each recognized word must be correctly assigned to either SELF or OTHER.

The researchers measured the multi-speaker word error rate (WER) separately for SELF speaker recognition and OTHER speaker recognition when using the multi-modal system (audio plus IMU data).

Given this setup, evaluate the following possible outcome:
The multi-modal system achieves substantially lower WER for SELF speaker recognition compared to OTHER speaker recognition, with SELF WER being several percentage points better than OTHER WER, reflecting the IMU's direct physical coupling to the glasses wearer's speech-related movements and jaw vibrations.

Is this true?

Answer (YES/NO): YES